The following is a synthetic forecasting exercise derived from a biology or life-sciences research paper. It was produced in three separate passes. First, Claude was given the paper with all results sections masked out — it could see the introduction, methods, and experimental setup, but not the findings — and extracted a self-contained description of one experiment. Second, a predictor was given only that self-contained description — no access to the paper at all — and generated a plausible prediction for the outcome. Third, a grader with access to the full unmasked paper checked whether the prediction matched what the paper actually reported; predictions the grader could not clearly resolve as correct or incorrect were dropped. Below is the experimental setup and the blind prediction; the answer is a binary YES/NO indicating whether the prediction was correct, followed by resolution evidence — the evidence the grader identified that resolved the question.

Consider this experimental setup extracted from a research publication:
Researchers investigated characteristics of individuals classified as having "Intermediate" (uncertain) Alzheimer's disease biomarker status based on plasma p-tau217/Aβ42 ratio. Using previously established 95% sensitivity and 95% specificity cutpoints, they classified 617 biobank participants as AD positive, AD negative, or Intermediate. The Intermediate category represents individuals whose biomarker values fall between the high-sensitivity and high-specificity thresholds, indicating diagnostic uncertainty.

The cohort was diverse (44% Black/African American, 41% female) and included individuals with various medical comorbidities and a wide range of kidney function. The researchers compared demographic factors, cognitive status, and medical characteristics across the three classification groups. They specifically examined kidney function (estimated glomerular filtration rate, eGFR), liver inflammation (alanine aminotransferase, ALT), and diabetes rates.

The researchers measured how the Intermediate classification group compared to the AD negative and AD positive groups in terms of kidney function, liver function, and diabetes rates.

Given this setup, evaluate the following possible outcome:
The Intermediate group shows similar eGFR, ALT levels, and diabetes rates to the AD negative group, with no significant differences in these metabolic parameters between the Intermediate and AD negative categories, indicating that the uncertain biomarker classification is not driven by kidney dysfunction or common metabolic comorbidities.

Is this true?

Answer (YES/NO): NO